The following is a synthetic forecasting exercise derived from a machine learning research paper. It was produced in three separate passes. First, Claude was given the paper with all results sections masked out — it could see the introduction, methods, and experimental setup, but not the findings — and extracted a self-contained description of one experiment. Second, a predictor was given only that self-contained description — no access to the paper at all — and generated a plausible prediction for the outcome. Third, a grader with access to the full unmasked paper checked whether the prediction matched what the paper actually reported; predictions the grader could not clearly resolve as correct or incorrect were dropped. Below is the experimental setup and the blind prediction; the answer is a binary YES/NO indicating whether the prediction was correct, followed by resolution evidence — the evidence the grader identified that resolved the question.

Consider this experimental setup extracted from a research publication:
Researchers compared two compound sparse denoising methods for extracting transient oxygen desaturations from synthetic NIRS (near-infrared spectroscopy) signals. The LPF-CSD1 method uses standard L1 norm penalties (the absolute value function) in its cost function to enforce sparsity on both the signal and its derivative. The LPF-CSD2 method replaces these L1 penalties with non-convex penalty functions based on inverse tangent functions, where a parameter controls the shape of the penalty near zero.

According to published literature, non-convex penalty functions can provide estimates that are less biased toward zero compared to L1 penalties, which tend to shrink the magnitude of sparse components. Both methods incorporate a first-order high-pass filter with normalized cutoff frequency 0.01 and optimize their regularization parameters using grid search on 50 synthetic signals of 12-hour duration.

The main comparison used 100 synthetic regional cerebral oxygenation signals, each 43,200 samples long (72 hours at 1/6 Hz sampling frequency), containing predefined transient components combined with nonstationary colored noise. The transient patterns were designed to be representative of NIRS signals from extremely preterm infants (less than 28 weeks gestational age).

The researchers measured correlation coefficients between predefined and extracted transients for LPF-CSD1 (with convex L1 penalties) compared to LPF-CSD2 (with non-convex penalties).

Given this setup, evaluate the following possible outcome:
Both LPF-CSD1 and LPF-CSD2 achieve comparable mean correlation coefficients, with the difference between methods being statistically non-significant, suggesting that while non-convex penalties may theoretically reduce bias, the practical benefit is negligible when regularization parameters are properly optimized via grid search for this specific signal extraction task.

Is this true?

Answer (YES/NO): NO